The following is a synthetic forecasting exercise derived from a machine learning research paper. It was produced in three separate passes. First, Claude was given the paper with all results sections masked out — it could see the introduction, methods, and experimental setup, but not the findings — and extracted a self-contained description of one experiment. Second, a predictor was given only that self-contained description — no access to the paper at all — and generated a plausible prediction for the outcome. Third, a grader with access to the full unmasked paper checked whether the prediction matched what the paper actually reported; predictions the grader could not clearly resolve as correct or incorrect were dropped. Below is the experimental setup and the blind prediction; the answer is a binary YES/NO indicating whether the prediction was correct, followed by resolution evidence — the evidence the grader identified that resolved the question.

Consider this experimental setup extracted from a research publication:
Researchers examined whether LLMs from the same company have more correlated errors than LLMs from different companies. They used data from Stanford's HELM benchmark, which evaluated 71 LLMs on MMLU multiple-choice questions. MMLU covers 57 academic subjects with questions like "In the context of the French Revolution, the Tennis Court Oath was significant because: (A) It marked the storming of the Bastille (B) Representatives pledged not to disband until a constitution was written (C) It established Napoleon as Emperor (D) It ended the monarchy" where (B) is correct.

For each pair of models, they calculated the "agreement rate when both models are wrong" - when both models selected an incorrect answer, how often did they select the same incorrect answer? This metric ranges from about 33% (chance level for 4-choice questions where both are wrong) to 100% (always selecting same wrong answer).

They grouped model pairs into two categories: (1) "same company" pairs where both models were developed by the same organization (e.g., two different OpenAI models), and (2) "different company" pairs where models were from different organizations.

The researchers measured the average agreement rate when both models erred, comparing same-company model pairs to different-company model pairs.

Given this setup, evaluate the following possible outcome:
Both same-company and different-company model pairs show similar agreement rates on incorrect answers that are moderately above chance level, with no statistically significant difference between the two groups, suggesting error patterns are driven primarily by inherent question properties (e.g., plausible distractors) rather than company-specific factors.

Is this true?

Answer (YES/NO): NO